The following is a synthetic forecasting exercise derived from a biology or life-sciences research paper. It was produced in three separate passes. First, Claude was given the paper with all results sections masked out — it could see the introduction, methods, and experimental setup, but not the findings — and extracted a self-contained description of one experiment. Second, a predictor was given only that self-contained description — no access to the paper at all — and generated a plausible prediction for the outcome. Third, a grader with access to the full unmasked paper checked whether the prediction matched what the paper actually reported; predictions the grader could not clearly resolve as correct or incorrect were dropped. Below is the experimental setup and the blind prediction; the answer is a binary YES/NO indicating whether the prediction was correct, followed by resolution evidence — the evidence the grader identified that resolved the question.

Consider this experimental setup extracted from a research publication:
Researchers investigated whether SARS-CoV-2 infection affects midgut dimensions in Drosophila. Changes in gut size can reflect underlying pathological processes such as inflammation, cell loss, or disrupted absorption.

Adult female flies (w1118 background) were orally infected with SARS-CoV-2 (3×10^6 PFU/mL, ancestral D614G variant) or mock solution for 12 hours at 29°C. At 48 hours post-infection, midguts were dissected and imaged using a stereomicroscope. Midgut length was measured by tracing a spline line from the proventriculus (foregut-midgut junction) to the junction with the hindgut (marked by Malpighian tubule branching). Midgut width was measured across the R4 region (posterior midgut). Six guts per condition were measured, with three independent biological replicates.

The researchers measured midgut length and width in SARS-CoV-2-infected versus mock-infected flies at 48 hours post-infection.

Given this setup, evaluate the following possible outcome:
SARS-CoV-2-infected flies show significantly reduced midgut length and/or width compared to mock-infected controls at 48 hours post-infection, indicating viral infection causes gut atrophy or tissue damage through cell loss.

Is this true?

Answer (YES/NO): NO